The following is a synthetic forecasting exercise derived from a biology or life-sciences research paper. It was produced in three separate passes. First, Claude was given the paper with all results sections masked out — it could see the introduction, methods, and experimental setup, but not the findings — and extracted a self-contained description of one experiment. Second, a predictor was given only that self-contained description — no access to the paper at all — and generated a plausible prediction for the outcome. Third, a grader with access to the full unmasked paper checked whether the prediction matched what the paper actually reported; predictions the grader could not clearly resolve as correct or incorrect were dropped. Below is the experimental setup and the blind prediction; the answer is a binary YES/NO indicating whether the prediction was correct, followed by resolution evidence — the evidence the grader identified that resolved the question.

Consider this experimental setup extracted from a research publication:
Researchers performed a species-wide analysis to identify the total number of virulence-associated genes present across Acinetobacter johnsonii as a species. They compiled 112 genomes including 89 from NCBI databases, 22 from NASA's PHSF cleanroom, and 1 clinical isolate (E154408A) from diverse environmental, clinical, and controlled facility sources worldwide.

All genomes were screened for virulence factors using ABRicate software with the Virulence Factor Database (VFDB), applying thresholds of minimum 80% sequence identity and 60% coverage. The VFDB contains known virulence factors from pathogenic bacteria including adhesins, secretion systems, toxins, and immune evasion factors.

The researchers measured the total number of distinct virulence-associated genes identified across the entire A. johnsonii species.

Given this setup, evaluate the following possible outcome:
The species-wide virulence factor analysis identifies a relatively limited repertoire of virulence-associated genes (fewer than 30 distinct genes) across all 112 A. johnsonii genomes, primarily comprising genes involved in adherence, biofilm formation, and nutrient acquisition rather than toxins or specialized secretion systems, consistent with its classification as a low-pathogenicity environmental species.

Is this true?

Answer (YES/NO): NO